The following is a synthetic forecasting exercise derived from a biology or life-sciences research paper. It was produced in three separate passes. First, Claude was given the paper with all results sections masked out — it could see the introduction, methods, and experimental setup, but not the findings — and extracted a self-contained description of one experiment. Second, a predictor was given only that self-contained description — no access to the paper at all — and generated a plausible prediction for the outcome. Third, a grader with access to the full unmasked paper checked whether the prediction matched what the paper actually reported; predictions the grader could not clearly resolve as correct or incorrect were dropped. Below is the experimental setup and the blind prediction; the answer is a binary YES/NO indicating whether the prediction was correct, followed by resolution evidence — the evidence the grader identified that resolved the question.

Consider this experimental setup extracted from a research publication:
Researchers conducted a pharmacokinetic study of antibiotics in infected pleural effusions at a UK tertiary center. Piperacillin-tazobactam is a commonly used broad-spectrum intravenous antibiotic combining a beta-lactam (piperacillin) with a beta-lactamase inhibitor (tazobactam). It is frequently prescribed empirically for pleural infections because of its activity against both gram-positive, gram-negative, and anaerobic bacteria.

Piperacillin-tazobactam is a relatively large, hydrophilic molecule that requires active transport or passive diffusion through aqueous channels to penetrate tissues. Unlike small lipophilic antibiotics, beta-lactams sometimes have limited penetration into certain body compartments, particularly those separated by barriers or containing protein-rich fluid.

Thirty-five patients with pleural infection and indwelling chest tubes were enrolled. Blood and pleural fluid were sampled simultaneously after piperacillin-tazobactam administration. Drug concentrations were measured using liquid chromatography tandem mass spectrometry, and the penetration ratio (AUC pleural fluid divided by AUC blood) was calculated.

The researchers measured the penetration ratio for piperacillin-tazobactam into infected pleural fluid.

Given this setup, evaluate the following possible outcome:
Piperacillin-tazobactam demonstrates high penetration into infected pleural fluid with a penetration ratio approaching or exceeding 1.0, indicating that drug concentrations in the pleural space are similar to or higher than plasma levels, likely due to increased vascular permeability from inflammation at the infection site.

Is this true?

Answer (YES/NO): NO